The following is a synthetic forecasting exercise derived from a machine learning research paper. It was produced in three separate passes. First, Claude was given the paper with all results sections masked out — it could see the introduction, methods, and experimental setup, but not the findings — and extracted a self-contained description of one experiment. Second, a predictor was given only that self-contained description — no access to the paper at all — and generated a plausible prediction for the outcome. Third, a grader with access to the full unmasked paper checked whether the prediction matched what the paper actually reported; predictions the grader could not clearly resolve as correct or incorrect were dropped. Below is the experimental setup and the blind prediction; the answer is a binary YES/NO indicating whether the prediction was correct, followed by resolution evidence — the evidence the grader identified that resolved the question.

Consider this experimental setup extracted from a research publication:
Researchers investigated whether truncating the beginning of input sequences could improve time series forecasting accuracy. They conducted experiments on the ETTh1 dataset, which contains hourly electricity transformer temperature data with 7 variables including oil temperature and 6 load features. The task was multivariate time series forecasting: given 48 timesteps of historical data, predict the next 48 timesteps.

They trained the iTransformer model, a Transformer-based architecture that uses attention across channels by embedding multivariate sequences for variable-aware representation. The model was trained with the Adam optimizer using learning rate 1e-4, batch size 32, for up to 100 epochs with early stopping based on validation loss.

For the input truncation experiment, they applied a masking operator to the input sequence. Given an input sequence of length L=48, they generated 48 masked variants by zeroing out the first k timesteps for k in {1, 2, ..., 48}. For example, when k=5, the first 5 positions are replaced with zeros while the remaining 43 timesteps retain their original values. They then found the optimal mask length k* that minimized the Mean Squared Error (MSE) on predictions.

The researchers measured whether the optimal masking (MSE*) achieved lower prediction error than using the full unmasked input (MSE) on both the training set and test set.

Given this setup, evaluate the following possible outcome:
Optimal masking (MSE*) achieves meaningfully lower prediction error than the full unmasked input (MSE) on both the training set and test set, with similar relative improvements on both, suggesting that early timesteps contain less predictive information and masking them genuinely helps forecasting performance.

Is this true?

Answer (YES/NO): NO